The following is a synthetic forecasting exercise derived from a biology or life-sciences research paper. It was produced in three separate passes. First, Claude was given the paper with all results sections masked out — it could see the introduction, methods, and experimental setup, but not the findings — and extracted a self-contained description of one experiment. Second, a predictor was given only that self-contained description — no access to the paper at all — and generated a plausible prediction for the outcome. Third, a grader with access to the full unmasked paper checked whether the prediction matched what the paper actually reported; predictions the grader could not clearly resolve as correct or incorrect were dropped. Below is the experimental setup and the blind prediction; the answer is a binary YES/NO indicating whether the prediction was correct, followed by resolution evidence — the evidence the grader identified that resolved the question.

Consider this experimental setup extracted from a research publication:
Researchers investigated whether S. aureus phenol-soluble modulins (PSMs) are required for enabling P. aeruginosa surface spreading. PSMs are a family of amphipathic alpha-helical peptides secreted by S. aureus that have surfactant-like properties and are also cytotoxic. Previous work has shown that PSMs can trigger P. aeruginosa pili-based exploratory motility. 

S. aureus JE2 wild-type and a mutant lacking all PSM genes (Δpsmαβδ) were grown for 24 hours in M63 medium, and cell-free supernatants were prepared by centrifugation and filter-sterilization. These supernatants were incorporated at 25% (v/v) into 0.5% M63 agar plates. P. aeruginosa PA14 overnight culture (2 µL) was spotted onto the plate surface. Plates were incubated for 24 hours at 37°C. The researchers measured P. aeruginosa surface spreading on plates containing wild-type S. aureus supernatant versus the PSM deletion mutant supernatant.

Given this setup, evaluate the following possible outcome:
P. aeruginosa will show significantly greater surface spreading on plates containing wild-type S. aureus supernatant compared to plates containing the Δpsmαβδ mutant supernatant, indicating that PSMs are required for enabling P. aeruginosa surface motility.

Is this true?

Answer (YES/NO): YES